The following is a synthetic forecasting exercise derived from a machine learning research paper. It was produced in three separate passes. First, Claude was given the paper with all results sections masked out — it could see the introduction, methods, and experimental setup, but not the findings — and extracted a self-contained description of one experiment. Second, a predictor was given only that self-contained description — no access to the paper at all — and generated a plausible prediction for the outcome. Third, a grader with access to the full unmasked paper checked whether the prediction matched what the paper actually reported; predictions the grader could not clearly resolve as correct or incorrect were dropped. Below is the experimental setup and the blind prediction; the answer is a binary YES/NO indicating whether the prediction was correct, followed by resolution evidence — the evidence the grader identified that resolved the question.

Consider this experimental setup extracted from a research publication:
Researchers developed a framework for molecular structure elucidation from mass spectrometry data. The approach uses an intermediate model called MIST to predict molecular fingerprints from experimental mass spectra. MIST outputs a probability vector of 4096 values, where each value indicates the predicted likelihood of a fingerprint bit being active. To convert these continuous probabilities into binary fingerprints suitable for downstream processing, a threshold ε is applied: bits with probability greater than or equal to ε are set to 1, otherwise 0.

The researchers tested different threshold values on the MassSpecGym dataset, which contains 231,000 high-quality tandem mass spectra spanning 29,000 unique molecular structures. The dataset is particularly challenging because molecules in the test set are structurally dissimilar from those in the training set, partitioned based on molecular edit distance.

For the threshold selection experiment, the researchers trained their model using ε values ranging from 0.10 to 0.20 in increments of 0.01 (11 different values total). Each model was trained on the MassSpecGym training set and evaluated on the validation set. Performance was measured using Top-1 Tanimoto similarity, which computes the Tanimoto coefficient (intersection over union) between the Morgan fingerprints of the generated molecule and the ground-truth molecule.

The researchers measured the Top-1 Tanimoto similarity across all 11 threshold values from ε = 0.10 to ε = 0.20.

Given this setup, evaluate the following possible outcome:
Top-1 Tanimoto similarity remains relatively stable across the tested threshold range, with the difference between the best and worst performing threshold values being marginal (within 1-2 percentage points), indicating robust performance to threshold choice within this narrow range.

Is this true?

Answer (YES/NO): YES